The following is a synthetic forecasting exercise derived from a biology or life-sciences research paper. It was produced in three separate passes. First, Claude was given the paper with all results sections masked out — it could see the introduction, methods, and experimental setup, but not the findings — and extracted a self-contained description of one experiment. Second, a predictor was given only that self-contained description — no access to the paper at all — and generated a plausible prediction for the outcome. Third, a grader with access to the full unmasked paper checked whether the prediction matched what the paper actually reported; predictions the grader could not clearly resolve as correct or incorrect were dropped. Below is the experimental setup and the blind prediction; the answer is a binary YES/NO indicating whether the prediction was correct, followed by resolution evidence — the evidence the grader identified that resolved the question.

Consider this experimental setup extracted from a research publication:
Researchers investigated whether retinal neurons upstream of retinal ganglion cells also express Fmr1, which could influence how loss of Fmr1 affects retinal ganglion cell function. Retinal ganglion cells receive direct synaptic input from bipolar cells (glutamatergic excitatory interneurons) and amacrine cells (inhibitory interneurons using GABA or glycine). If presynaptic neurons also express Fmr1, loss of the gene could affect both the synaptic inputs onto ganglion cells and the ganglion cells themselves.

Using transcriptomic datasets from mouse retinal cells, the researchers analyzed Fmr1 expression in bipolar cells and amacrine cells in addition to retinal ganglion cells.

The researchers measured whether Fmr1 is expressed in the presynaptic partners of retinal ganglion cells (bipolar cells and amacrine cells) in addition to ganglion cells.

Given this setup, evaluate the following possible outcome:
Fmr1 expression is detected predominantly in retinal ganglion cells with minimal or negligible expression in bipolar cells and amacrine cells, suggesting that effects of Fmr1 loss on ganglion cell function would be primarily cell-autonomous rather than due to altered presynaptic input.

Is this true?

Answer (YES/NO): NO